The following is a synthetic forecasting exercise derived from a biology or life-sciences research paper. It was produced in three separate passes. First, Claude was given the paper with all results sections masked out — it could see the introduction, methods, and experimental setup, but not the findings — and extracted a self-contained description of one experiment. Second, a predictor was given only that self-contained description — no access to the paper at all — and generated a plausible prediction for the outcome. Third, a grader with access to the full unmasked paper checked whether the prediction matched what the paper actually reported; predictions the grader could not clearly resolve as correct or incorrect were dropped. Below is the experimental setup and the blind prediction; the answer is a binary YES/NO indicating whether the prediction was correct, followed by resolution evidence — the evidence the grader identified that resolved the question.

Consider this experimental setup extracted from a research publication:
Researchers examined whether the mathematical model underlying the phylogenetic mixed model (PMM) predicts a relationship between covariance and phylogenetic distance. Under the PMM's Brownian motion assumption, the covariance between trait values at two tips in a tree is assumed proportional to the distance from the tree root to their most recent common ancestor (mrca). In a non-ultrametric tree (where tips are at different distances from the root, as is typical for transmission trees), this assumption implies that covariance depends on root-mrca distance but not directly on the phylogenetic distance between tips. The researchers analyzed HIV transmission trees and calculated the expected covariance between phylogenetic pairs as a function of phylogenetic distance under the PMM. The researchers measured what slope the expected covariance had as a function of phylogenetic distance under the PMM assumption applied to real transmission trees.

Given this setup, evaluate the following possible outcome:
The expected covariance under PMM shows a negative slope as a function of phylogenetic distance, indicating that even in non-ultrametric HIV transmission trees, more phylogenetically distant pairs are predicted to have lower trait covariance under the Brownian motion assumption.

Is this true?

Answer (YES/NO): NO